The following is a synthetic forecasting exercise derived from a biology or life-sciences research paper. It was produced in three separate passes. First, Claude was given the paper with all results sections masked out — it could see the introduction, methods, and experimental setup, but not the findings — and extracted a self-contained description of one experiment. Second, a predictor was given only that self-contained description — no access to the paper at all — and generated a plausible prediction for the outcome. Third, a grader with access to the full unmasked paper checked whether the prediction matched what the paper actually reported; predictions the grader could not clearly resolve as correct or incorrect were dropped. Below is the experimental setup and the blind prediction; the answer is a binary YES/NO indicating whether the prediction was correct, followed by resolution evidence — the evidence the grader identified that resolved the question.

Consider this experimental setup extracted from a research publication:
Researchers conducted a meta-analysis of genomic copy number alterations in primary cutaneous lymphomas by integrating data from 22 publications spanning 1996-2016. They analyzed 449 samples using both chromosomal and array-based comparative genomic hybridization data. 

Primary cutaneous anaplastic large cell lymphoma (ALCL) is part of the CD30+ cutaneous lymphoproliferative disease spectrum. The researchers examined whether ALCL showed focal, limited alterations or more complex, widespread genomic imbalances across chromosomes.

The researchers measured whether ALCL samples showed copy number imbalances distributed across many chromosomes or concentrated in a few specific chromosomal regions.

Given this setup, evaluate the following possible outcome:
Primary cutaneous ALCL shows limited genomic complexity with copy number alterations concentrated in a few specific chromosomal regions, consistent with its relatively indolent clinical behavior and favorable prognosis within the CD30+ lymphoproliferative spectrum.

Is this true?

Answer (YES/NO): NO